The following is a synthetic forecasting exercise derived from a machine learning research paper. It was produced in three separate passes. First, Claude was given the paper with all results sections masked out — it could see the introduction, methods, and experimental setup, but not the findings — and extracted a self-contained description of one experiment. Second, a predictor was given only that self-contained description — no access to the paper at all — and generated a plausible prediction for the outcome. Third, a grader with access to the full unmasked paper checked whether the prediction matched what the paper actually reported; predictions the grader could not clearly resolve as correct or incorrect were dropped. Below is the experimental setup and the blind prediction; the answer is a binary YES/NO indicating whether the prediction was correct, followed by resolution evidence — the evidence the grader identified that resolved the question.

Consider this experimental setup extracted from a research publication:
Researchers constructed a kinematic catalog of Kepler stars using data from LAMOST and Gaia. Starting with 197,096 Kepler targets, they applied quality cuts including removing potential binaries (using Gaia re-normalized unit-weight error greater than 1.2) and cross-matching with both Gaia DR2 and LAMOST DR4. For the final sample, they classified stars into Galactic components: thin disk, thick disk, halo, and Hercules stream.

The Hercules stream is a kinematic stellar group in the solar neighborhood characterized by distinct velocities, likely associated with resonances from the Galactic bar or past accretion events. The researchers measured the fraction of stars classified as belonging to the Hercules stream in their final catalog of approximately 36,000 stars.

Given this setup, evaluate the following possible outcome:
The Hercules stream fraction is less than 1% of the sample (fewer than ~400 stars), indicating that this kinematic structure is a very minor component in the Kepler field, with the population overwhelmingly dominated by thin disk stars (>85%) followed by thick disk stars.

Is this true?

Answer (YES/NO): NO